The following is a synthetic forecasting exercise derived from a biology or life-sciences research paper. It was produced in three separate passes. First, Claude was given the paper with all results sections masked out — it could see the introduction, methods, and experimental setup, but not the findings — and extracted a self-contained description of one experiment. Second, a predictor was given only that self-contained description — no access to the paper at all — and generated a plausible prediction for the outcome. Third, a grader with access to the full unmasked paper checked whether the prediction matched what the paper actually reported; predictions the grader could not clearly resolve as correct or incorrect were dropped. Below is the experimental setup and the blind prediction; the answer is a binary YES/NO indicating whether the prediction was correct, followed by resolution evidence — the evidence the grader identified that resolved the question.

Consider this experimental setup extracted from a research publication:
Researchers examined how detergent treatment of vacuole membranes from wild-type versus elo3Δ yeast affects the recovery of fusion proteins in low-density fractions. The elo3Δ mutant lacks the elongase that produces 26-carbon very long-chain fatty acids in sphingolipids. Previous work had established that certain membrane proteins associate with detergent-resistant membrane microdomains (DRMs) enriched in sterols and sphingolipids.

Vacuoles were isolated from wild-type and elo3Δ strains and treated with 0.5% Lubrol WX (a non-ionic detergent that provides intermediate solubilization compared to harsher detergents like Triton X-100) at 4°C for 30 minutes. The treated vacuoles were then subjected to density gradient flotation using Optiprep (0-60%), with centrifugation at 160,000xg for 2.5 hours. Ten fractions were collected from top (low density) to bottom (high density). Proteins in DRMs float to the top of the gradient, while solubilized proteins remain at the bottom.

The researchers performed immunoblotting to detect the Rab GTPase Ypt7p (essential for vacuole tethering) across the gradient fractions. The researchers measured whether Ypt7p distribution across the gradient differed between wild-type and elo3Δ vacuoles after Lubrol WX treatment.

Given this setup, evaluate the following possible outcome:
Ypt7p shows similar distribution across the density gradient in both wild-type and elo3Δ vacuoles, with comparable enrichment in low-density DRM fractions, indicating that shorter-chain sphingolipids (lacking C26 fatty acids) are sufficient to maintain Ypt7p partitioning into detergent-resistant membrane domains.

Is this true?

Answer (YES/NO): NO